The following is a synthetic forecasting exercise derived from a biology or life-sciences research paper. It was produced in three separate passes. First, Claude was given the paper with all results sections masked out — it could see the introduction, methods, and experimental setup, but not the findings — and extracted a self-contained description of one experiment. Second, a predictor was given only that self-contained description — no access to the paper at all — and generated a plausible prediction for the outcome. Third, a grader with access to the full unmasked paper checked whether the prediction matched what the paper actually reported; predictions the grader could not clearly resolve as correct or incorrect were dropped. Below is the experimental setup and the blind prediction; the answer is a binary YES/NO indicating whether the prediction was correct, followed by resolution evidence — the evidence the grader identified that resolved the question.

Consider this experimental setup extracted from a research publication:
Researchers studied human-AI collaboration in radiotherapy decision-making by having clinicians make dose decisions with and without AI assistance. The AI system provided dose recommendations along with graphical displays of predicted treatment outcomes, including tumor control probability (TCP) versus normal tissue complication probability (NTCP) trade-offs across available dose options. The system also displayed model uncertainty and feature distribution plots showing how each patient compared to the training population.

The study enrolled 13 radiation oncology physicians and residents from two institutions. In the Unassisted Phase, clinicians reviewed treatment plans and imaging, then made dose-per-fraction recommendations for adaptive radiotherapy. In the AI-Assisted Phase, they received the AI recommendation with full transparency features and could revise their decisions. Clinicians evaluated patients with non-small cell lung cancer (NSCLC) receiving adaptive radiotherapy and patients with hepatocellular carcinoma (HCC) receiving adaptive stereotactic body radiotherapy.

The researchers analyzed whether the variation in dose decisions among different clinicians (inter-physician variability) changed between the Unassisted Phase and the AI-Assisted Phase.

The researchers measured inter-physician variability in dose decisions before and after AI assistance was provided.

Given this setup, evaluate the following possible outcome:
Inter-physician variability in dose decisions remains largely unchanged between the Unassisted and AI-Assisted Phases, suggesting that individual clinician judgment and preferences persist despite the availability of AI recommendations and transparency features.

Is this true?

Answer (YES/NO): NO